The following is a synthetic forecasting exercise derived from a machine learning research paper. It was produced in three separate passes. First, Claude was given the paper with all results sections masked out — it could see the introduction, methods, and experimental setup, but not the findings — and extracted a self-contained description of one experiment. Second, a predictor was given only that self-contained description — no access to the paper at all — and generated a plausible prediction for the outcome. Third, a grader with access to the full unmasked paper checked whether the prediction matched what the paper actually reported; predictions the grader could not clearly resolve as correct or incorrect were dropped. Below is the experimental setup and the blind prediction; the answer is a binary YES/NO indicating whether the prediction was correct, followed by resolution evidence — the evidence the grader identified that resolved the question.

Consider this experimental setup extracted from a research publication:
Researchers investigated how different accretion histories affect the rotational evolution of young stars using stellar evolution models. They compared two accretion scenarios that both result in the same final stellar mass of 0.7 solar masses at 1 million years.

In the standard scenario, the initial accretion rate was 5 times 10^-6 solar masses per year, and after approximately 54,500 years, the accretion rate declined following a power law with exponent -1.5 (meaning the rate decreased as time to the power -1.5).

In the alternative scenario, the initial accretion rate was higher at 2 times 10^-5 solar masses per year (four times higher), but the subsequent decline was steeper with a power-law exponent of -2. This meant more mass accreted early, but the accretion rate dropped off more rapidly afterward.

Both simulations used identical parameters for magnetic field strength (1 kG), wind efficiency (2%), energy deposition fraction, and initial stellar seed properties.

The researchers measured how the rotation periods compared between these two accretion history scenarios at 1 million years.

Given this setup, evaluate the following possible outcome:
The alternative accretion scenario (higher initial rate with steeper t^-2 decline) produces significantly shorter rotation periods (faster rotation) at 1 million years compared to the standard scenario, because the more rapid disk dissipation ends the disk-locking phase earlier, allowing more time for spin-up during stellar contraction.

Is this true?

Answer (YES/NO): NO